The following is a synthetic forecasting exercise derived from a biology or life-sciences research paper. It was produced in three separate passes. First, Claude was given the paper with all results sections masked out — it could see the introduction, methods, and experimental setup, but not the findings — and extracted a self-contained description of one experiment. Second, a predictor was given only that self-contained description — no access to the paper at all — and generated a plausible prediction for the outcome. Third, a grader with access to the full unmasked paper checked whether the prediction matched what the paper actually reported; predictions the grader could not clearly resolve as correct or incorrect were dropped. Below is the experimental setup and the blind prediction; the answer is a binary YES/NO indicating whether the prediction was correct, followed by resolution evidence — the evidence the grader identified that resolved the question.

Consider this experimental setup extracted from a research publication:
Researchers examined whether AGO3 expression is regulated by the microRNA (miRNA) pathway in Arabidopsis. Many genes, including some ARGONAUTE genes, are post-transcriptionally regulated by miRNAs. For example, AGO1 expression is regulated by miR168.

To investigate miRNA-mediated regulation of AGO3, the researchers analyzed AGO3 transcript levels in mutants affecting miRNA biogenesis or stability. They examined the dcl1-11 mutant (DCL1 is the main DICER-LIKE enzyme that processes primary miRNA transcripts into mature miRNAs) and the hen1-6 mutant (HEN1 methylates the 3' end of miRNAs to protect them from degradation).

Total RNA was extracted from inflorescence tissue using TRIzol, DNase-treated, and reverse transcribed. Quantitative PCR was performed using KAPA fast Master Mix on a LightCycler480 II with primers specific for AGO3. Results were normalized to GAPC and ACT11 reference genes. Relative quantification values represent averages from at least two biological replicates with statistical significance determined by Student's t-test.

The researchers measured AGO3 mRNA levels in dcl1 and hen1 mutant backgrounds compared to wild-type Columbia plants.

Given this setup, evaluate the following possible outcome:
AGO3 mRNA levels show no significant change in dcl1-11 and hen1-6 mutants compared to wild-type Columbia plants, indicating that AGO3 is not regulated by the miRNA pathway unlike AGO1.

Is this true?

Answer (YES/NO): NO